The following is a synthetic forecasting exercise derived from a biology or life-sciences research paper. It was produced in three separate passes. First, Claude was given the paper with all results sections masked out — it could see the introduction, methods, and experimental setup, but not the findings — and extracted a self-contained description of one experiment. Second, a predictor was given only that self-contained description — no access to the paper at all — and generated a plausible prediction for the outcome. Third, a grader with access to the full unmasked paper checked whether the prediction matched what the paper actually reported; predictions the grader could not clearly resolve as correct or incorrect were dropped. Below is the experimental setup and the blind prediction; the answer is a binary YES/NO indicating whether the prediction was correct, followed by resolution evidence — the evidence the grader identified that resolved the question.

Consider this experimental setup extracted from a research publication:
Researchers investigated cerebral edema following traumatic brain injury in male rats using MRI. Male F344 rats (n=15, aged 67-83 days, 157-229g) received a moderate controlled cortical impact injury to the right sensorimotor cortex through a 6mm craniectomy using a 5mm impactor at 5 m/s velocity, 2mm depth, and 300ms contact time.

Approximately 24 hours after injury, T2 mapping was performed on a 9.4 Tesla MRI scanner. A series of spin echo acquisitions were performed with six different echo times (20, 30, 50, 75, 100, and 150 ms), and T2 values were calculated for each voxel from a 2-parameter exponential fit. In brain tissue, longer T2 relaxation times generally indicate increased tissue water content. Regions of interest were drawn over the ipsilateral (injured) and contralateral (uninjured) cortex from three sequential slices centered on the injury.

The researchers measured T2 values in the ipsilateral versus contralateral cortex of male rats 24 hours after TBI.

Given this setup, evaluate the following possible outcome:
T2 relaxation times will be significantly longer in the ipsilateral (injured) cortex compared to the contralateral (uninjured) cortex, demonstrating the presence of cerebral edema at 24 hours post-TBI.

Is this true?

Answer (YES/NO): YES